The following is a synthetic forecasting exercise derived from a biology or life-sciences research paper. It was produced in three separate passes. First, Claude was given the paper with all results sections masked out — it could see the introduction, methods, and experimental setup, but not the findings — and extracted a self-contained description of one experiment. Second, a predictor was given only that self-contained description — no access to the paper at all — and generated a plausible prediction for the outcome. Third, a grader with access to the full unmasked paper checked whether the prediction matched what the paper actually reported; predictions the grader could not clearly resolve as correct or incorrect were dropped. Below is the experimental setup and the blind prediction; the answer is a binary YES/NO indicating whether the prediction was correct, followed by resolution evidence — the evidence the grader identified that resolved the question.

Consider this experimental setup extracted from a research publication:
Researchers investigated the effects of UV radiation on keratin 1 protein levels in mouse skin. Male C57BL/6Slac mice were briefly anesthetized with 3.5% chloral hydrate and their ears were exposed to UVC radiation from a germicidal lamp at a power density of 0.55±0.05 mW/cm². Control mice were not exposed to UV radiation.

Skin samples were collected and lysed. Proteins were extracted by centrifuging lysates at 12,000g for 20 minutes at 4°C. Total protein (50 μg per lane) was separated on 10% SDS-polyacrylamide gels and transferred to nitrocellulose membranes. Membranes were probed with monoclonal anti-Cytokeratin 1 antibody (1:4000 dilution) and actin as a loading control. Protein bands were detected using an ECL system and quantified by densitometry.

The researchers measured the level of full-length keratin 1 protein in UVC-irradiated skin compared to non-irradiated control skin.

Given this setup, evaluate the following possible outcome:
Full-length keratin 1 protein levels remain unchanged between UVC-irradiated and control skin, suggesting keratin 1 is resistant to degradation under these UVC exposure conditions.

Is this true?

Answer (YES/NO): NO